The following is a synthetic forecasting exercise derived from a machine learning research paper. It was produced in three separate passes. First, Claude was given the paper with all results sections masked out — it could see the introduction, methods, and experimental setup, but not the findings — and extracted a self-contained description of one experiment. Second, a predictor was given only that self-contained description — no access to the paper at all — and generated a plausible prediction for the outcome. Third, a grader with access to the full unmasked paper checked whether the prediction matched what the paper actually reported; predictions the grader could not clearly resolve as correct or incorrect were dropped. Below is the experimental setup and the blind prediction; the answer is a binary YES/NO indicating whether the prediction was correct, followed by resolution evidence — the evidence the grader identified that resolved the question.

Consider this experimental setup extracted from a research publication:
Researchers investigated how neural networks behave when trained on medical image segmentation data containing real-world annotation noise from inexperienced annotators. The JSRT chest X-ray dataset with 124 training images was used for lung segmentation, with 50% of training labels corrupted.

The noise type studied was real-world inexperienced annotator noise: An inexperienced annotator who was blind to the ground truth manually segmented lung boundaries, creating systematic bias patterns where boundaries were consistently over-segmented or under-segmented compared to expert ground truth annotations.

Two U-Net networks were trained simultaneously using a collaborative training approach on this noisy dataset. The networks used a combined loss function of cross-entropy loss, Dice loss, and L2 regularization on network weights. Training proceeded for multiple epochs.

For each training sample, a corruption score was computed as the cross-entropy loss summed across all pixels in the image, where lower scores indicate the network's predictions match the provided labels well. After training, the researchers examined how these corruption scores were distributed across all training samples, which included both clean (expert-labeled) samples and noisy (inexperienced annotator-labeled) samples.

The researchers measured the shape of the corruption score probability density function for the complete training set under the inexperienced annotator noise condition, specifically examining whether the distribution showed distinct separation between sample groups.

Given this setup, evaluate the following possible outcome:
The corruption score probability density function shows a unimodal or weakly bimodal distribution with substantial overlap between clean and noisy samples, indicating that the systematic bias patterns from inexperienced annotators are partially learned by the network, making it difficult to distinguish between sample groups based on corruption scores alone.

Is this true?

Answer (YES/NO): NO